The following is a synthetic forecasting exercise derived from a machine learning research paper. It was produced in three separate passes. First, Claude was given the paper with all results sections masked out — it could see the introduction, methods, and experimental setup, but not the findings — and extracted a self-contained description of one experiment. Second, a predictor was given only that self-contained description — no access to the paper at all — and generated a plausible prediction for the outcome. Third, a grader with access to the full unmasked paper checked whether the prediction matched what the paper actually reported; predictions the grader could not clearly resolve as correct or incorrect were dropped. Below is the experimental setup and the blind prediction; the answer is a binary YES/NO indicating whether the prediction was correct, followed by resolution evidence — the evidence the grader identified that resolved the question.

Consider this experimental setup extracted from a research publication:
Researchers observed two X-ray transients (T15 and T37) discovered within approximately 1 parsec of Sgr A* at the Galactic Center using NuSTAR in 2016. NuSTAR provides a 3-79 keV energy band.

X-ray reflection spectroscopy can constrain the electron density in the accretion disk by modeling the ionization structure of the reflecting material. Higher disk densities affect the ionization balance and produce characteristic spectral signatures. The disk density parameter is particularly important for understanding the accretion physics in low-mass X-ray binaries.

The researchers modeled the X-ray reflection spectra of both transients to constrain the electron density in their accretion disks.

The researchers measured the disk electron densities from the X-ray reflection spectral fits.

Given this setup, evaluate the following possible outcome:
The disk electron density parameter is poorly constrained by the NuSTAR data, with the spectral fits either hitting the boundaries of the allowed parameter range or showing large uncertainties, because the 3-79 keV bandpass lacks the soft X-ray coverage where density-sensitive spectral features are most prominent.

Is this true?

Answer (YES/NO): NO